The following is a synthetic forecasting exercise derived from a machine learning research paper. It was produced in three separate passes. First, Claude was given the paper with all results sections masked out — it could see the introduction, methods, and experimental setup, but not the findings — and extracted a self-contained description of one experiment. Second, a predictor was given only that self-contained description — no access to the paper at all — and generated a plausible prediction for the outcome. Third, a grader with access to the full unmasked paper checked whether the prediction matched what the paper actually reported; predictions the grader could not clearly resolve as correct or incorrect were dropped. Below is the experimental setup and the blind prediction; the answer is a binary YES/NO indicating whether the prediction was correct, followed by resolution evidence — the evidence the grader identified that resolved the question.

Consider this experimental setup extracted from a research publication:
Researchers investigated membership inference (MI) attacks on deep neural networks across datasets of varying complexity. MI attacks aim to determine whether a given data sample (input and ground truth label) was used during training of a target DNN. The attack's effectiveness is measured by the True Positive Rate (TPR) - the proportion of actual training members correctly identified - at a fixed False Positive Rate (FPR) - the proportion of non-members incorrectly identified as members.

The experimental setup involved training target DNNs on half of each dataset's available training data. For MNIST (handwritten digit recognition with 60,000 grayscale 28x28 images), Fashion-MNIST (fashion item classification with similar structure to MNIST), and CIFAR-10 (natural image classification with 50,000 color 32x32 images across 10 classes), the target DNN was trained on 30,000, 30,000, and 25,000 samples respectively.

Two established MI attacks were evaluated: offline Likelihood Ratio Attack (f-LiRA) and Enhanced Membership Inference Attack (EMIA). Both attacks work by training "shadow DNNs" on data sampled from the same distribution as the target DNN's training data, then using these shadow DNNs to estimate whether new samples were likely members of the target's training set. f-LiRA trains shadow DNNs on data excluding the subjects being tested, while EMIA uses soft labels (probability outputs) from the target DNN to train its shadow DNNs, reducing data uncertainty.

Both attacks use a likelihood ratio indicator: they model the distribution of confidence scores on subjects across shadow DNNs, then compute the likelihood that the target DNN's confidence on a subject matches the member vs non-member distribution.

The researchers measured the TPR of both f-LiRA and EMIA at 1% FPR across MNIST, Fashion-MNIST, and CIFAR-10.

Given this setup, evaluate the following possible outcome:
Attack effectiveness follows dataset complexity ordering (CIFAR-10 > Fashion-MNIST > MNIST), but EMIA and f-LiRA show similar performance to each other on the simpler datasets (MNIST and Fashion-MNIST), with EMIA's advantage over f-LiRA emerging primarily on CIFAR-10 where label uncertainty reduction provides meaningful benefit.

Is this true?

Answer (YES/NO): NO